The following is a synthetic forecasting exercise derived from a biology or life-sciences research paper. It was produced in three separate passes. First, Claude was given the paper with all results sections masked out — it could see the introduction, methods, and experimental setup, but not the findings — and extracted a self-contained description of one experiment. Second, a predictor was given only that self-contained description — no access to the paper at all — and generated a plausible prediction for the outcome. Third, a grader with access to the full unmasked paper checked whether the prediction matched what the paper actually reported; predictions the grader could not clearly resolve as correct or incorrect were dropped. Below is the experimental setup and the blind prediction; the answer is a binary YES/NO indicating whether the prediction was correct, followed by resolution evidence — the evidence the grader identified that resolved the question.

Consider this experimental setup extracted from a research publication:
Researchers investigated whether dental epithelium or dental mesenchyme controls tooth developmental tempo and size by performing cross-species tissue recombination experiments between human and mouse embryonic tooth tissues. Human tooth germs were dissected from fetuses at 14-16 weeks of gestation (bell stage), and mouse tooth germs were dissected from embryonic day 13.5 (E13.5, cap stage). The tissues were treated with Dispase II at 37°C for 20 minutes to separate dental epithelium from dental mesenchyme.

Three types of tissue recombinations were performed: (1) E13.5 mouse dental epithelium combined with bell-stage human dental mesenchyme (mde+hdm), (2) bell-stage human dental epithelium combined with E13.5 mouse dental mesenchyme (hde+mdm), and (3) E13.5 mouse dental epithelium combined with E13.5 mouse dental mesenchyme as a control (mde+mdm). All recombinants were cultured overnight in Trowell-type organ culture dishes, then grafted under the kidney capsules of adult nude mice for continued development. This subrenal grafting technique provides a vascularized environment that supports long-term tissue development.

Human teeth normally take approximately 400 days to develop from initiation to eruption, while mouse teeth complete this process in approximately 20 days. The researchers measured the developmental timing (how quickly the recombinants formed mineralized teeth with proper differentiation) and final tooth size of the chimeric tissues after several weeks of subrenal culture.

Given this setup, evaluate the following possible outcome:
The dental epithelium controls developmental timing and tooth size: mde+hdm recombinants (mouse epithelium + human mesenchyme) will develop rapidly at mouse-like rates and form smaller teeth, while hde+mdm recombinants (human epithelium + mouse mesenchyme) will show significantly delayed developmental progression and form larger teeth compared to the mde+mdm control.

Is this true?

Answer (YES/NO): NO